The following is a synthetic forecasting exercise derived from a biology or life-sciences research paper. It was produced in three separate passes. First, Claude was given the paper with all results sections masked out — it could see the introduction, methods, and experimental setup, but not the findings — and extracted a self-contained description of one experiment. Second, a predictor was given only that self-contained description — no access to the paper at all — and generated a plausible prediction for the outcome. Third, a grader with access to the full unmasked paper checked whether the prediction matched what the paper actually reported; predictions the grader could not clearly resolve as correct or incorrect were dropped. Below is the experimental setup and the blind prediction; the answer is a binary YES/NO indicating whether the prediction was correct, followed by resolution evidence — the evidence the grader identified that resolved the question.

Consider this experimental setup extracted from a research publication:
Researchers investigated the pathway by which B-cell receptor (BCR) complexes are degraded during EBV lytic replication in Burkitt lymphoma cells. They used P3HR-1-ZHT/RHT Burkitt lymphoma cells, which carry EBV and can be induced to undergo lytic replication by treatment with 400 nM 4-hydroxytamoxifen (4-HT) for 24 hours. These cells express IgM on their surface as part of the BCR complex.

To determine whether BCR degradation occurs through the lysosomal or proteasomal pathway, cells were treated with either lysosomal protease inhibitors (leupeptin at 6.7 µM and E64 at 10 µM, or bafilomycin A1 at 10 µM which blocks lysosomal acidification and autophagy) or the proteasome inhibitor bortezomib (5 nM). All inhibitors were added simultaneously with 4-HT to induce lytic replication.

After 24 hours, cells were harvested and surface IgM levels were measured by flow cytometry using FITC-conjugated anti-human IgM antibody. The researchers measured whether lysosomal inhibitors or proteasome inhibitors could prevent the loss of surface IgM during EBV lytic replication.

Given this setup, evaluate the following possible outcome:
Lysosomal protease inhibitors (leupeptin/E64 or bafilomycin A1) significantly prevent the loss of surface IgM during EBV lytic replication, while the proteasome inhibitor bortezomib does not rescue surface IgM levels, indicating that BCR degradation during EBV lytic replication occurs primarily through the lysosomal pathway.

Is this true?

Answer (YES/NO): NO